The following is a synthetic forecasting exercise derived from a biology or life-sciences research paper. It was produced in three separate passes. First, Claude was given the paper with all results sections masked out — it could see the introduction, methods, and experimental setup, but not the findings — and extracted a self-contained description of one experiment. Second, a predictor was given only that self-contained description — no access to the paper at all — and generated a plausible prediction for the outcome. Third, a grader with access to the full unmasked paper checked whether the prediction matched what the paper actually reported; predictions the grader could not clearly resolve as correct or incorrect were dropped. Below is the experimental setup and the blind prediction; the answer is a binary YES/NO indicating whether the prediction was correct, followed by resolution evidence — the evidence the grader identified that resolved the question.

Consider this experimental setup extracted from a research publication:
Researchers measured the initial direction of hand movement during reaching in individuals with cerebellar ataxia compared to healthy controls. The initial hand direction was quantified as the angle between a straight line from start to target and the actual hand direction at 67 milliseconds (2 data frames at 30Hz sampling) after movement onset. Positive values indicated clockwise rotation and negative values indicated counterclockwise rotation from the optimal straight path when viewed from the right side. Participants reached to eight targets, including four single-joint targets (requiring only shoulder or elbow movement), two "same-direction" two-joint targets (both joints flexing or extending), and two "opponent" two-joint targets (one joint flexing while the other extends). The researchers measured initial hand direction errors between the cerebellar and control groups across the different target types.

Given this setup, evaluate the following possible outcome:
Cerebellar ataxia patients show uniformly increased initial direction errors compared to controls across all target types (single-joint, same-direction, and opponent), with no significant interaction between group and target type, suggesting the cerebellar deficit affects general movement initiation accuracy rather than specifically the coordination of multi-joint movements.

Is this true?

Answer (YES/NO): NO